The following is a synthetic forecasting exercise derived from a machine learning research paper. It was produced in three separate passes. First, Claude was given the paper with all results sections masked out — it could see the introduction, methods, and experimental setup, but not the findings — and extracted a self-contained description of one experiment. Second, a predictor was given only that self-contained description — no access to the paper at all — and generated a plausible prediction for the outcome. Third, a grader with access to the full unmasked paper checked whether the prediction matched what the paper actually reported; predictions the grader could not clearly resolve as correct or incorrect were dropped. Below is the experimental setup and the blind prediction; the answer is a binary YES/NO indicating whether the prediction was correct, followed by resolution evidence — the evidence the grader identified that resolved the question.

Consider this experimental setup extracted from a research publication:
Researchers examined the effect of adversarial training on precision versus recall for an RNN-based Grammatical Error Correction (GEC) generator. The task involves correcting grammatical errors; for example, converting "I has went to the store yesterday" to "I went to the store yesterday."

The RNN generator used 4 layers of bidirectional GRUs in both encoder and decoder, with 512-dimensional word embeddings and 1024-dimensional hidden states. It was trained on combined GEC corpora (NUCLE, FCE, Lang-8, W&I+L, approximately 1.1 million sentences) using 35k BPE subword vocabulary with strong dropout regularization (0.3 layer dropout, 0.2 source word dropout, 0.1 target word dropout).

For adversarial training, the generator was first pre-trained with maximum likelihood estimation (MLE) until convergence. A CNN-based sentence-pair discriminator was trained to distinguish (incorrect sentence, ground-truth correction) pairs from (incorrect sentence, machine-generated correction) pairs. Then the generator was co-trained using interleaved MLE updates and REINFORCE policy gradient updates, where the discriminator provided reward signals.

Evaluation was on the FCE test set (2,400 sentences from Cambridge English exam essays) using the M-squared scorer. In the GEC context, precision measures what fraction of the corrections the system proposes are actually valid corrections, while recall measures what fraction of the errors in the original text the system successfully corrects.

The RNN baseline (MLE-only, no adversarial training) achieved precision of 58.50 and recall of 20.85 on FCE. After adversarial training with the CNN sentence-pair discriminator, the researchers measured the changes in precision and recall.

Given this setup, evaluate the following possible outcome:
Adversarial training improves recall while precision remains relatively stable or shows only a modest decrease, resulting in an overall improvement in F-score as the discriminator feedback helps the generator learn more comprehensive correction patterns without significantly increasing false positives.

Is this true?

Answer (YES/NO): NO